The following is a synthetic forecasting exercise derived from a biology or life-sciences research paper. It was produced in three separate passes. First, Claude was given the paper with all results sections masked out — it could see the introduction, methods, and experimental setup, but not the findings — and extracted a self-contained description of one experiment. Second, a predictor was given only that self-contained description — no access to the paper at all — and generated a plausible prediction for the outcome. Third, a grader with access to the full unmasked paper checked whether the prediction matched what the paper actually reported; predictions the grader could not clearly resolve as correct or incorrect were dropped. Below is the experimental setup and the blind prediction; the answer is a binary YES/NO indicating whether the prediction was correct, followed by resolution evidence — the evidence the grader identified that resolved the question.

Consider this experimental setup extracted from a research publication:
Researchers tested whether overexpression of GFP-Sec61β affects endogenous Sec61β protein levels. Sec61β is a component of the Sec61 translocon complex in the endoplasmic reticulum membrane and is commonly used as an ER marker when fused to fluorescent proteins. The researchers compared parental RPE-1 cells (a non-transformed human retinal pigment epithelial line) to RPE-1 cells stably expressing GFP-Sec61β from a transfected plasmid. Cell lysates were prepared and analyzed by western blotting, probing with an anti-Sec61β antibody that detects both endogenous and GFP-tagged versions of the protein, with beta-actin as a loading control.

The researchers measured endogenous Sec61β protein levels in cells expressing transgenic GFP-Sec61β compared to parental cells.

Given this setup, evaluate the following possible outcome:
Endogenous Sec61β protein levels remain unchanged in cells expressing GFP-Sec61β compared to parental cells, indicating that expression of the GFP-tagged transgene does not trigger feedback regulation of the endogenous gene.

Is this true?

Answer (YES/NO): NO